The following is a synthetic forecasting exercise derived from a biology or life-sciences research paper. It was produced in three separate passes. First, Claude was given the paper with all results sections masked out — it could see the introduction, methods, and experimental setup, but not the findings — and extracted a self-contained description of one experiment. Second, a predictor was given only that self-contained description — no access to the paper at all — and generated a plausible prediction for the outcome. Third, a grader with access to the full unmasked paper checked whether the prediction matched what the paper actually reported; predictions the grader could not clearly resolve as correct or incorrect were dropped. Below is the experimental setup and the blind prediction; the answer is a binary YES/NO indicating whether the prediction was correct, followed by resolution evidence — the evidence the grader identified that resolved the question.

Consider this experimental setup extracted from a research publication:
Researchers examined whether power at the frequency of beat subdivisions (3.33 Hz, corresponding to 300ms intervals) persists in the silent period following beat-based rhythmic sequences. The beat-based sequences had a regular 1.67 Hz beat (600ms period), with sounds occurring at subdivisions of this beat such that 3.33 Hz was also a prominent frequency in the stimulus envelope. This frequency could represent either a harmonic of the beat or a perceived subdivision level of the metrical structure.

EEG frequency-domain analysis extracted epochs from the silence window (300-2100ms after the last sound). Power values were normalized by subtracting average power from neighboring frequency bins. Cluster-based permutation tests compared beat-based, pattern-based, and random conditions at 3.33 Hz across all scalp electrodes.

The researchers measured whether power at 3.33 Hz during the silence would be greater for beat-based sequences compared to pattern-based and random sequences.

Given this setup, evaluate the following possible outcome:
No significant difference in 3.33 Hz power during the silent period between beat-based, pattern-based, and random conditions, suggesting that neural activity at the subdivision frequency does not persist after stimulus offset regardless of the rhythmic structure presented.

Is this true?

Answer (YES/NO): NO